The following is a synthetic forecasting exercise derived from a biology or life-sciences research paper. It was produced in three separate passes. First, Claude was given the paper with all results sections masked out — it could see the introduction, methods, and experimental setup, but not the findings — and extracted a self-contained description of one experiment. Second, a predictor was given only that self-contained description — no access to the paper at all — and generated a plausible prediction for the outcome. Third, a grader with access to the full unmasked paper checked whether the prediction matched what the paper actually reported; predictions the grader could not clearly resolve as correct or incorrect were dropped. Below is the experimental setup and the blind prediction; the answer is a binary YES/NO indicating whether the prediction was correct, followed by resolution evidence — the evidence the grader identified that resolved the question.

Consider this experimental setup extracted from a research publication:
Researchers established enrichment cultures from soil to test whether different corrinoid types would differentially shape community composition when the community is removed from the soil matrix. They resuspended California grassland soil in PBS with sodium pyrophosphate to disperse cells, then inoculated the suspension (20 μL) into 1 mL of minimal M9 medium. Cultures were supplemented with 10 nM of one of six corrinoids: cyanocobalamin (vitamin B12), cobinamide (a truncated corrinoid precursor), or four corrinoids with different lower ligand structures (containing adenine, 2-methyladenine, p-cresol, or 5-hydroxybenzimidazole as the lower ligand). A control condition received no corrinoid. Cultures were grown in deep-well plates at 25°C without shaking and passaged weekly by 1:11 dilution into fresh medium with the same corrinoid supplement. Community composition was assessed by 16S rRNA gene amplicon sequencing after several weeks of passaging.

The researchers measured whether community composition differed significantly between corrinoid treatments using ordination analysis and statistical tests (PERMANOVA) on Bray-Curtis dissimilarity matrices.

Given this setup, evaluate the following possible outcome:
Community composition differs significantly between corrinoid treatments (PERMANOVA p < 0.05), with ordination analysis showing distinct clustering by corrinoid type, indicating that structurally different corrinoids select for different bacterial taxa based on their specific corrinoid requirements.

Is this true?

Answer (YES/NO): YES